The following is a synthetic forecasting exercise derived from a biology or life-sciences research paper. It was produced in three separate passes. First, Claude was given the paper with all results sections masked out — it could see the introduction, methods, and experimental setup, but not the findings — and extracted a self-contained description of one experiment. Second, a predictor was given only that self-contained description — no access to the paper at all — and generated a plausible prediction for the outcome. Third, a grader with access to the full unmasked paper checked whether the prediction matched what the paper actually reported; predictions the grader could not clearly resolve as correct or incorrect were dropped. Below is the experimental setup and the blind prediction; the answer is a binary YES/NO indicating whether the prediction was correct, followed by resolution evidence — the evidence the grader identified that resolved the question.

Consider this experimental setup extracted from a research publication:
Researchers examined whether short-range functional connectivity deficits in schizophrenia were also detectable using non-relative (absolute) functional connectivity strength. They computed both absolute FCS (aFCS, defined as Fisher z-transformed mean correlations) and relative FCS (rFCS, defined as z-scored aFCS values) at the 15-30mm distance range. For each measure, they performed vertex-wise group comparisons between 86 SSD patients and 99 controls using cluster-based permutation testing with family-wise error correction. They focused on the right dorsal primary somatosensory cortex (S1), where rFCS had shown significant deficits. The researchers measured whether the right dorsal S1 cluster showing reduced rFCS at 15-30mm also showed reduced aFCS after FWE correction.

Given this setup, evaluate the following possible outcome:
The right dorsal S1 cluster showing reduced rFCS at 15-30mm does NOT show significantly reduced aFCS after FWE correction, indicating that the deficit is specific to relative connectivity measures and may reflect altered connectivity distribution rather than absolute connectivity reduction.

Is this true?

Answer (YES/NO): NO